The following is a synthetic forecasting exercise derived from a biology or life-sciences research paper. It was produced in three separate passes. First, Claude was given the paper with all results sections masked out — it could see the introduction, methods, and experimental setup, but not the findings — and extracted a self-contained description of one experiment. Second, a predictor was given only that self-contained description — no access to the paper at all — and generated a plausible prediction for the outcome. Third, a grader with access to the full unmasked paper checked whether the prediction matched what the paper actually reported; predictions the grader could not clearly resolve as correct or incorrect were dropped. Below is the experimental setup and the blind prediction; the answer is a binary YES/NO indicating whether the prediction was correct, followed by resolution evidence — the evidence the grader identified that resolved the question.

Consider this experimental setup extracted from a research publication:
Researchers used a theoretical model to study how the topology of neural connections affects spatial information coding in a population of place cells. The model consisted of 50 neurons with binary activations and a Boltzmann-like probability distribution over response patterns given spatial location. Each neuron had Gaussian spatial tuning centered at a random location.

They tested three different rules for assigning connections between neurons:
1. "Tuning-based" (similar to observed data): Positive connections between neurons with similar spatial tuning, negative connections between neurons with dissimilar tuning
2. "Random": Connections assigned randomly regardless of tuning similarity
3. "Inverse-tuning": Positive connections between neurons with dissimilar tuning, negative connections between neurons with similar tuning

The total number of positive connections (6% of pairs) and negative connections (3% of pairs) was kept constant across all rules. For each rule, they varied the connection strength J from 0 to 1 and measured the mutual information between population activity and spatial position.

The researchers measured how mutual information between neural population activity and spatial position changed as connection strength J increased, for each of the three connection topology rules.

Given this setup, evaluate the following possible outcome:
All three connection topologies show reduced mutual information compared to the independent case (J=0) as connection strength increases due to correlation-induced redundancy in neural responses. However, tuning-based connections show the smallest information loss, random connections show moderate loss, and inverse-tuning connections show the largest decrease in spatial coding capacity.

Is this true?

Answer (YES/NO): NO